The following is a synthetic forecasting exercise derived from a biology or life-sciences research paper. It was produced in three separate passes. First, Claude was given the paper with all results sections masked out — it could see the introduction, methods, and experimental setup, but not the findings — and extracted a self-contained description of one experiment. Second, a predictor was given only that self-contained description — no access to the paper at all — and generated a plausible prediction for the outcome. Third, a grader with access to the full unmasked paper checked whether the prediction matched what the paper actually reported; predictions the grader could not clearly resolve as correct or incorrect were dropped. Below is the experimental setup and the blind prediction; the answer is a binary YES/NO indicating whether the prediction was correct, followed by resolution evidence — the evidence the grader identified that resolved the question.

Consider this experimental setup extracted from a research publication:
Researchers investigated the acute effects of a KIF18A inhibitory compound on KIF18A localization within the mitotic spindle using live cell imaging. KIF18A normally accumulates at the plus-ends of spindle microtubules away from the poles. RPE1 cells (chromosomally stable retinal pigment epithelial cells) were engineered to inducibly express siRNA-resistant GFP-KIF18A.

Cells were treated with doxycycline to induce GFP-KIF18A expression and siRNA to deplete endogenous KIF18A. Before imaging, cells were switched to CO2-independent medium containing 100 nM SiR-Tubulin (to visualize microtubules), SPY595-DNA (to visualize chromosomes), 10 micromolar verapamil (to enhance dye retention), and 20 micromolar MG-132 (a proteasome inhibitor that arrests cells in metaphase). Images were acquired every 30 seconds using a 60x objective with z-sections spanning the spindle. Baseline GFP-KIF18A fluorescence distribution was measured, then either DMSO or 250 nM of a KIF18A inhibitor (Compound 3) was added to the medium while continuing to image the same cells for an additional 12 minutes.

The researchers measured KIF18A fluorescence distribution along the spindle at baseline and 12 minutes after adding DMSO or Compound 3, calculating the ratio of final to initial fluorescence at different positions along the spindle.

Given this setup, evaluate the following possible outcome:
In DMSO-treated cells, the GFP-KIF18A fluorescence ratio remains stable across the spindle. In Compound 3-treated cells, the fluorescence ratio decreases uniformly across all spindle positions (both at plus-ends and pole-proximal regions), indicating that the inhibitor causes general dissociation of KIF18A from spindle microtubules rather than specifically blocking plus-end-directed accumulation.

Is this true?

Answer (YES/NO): NO